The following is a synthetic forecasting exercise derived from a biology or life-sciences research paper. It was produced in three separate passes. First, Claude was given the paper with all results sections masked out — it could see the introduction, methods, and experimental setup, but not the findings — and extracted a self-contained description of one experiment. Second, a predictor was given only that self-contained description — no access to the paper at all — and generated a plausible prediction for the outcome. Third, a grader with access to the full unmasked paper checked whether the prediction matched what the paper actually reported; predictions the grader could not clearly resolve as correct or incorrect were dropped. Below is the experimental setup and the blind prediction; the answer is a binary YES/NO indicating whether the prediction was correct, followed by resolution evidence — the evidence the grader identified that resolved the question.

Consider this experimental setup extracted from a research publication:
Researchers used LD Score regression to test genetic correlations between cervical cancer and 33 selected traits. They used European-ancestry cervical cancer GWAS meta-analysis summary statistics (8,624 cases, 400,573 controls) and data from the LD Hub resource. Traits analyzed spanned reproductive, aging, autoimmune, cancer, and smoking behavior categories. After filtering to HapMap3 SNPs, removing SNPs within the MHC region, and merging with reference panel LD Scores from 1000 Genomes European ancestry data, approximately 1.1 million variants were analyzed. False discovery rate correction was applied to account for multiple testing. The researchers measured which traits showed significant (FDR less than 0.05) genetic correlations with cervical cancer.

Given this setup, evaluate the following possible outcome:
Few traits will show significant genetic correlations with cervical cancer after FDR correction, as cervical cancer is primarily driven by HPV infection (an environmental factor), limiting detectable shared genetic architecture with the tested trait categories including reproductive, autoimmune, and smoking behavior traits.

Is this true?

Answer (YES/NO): NO